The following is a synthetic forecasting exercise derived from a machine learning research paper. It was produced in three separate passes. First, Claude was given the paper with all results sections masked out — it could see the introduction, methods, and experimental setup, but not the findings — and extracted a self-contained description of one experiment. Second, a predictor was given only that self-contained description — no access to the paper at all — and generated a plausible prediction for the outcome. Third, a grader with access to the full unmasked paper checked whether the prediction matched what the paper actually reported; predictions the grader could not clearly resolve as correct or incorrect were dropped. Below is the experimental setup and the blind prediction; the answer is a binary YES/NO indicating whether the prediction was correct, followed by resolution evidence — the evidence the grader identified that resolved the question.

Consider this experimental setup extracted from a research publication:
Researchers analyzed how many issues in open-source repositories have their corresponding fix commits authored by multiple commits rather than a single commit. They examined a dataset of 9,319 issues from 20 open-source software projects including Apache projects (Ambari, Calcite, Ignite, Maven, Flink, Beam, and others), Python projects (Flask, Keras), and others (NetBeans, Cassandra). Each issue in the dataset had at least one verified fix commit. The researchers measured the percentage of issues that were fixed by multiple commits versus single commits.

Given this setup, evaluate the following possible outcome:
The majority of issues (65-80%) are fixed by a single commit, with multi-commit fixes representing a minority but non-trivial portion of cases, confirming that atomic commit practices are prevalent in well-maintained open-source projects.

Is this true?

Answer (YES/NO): NO